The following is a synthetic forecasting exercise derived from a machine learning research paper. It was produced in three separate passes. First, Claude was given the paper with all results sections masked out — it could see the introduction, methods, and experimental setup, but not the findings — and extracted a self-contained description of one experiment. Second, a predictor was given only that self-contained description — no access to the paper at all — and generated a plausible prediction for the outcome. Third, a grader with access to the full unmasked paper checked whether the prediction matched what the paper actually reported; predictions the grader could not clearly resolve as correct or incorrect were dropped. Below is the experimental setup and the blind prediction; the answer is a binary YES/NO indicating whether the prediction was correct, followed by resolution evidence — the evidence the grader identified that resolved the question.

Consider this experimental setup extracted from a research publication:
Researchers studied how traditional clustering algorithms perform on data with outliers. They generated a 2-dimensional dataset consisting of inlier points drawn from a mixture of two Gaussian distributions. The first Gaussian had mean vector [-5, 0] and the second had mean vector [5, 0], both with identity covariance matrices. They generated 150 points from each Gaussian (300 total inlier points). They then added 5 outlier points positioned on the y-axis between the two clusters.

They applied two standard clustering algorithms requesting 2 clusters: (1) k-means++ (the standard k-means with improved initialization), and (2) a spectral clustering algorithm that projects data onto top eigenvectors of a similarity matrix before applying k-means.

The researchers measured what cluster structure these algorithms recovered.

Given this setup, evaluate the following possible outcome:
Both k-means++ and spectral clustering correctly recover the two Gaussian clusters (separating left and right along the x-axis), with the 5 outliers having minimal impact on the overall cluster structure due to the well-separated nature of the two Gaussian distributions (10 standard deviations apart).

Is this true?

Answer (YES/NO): NO